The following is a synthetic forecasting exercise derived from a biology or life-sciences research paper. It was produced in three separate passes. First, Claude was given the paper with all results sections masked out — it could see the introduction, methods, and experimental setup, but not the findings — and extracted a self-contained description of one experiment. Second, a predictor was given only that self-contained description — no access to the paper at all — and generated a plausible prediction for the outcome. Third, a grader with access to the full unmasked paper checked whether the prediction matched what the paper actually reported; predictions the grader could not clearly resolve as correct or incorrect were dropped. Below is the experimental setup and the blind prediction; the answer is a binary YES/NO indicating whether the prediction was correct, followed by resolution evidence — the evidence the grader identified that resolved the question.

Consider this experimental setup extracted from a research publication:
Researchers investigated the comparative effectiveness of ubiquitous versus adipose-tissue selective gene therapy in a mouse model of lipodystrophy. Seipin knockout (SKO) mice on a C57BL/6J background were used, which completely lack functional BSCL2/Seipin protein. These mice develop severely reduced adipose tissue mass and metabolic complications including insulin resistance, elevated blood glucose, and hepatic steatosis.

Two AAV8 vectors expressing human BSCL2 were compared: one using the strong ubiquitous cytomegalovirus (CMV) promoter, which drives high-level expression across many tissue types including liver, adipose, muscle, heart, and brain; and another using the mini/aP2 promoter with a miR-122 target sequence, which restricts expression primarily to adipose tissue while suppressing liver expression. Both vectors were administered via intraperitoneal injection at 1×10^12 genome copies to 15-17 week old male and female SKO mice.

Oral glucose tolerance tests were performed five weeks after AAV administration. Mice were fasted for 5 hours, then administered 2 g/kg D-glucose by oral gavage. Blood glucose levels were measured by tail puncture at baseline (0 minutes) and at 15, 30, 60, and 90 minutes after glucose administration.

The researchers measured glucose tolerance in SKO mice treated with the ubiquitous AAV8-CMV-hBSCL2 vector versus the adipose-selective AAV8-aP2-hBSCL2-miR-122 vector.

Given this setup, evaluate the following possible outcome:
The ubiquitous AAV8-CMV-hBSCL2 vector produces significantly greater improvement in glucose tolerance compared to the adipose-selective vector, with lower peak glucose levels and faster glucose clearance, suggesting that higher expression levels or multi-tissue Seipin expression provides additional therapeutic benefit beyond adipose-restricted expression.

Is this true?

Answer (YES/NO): NO